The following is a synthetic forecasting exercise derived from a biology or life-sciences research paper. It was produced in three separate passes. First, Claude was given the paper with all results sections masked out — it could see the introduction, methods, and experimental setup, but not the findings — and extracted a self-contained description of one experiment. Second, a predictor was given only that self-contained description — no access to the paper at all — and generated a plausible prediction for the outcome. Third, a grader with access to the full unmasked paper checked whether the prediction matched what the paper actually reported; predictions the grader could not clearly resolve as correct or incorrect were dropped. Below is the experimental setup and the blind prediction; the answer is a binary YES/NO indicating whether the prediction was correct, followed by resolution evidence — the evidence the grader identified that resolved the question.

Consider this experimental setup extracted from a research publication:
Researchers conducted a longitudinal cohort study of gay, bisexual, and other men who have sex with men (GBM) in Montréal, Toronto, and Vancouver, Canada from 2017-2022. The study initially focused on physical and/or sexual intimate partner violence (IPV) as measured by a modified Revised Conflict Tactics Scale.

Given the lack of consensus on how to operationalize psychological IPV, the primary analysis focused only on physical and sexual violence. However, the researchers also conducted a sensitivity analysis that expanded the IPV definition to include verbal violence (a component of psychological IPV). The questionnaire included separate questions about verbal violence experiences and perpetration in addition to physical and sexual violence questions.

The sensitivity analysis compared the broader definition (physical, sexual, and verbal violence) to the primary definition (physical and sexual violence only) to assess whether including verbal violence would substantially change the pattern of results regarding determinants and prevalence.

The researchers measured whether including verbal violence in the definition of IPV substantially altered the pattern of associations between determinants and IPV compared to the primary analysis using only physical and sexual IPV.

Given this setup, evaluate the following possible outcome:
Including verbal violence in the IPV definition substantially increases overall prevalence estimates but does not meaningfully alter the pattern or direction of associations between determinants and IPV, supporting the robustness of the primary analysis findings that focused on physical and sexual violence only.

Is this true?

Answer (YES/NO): NO